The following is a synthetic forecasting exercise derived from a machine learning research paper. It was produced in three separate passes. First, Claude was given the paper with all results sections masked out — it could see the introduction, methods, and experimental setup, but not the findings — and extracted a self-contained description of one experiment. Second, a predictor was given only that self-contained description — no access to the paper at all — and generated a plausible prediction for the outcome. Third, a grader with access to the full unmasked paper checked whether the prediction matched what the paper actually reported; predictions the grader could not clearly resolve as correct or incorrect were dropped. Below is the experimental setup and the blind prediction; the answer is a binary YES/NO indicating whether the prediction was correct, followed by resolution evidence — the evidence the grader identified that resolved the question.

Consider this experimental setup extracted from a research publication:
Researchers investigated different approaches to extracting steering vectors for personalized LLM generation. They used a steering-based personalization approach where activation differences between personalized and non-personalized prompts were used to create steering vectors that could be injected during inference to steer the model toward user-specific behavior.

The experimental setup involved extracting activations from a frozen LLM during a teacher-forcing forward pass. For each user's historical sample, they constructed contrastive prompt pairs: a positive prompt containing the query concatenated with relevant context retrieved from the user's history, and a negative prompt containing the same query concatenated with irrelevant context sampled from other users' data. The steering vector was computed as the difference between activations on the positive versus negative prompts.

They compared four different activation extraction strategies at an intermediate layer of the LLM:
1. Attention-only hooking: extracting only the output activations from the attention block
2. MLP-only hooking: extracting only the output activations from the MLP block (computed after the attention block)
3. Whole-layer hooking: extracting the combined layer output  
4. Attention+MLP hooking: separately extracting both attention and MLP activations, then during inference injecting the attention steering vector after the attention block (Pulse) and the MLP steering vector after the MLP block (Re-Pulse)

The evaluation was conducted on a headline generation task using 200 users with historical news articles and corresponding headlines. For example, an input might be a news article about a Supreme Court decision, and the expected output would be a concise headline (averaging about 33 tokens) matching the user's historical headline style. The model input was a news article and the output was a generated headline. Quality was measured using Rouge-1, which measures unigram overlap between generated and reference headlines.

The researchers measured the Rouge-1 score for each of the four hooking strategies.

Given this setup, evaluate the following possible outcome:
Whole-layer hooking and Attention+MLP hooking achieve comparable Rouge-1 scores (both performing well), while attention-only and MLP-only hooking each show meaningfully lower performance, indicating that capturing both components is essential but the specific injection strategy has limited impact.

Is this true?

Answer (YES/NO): NO